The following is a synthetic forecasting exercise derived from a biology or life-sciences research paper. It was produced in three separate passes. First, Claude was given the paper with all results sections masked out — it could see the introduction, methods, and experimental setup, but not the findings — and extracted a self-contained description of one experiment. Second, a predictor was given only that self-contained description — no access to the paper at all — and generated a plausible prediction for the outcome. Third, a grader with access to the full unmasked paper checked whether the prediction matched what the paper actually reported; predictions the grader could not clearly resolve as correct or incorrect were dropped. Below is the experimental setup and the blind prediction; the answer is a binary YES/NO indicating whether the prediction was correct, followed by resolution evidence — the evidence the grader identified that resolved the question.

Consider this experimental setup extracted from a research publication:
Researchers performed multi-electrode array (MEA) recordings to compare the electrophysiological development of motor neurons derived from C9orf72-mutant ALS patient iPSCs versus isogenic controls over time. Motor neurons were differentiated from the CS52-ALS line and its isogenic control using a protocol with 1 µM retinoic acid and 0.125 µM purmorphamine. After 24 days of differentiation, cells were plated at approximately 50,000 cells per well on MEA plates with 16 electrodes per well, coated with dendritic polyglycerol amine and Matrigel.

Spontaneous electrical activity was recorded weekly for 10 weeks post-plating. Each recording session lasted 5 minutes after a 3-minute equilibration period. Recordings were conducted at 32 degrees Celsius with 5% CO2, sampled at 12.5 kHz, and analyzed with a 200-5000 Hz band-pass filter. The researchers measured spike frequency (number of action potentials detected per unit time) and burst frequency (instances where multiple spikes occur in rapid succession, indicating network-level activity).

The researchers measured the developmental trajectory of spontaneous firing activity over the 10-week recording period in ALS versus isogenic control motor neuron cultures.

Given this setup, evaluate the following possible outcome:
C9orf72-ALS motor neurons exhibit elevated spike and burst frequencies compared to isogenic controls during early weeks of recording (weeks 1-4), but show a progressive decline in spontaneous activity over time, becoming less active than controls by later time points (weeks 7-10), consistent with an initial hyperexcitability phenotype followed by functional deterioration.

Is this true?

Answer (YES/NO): NO